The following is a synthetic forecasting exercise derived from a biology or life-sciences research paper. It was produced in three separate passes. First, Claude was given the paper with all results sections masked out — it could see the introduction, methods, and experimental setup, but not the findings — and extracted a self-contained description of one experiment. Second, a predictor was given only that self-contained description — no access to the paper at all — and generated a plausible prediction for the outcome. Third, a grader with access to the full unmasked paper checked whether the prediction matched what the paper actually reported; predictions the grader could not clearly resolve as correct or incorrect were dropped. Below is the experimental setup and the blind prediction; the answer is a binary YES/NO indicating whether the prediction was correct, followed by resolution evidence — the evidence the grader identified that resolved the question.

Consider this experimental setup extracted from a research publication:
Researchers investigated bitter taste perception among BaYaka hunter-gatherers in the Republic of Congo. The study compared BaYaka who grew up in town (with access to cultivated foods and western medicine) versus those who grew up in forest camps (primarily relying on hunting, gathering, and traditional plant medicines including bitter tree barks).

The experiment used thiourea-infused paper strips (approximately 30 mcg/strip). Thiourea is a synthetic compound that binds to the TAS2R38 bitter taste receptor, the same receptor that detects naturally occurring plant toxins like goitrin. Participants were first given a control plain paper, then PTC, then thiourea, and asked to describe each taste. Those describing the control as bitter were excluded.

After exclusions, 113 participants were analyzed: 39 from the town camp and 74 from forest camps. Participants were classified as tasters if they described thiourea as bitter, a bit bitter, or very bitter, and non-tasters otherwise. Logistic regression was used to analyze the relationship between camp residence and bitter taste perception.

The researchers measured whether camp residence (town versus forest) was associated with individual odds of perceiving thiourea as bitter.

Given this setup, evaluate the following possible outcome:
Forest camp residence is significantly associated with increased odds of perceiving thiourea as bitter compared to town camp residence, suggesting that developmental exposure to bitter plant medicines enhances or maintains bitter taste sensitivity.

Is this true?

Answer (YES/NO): NO